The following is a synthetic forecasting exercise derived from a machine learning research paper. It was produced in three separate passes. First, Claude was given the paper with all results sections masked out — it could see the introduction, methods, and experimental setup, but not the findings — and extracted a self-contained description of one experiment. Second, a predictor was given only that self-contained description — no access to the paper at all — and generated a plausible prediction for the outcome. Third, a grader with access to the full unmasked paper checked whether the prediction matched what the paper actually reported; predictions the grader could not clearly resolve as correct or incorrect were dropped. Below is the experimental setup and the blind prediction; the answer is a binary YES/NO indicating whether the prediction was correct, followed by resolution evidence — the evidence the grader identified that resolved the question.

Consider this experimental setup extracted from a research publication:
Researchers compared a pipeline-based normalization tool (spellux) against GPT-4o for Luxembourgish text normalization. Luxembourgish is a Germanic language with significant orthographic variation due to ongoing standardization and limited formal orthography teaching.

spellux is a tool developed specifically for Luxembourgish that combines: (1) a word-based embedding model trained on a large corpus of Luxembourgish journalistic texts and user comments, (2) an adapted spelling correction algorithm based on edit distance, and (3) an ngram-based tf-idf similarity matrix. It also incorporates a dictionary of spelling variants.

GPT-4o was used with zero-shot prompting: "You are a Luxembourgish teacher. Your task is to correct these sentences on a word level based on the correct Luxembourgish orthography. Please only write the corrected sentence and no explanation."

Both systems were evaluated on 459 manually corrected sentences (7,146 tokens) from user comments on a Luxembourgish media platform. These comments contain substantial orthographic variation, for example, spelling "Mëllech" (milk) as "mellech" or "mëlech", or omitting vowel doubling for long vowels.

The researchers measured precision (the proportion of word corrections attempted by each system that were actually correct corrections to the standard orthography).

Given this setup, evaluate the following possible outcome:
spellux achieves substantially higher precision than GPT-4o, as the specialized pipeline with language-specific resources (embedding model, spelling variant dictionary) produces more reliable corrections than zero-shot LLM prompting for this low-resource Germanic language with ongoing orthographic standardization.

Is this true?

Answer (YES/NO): YES